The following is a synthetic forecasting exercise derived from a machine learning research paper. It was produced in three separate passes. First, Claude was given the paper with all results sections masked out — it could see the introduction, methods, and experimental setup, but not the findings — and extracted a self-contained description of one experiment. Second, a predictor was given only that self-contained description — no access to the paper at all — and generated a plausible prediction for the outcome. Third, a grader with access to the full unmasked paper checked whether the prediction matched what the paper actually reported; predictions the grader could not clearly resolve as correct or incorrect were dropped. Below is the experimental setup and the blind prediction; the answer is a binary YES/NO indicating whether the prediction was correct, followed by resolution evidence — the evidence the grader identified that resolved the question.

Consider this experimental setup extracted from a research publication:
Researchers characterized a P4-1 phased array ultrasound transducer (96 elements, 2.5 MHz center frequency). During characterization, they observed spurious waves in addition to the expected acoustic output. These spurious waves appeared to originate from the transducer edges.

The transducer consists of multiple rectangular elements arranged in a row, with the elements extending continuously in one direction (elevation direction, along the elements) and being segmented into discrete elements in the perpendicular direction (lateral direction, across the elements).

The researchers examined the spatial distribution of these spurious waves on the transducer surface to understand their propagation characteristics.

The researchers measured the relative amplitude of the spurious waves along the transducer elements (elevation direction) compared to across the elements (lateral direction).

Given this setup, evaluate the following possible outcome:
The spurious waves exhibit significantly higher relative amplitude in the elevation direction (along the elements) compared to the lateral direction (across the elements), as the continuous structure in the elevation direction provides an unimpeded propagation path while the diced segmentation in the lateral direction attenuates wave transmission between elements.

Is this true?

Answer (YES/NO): YES